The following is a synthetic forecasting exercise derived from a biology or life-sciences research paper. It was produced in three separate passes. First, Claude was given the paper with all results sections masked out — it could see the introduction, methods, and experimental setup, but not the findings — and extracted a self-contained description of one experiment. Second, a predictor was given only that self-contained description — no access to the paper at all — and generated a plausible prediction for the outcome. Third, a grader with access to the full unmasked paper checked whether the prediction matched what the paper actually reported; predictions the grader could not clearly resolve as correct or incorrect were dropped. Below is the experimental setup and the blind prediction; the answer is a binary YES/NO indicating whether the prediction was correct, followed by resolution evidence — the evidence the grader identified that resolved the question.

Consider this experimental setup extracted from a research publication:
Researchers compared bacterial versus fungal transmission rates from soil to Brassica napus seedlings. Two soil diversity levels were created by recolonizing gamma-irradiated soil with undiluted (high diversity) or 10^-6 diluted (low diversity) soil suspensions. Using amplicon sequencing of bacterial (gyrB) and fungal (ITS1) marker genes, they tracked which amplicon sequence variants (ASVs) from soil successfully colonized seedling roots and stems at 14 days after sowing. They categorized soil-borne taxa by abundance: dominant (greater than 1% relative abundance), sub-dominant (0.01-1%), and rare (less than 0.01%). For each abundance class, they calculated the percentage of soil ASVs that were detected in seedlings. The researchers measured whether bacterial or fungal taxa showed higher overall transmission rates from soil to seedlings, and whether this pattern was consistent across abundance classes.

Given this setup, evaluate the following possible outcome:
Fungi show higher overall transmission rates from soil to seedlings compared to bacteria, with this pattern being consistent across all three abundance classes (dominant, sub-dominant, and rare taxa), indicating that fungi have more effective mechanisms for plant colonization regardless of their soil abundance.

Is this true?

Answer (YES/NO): NO